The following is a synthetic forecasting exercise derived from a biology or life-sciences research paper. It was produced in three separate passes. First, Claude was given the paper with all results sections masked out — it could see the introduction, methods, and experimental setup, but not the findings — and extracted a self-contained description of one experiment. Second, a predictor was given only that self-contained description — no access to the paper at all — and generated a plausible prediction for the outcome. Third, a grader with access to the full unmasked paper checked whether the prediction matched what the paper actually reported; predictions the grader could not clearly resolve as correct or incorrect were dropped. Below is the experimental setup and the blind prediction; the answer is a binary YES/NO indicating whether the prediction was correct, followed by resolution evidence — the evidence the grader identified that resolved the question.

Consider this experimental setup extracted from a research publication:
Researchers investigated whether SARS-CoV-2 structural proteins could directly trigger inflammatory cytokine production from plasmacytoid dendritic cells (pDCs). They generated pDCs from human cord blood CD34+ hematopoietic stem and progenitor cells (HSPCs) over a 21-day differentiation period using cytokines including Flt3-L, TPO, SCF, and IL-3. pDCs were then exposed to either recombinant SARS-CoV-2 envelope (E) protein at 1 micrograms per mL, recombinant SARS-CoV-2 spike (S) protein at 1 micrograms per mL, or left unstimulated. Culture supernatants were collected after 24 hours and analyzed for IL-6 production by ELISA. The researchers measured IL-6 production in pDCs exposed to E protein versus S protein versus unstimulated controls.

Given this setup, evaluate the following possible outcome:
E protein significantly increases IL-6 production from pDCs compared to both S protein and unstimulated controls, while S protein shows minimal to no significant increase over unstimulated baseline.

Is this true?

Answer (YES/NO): YES